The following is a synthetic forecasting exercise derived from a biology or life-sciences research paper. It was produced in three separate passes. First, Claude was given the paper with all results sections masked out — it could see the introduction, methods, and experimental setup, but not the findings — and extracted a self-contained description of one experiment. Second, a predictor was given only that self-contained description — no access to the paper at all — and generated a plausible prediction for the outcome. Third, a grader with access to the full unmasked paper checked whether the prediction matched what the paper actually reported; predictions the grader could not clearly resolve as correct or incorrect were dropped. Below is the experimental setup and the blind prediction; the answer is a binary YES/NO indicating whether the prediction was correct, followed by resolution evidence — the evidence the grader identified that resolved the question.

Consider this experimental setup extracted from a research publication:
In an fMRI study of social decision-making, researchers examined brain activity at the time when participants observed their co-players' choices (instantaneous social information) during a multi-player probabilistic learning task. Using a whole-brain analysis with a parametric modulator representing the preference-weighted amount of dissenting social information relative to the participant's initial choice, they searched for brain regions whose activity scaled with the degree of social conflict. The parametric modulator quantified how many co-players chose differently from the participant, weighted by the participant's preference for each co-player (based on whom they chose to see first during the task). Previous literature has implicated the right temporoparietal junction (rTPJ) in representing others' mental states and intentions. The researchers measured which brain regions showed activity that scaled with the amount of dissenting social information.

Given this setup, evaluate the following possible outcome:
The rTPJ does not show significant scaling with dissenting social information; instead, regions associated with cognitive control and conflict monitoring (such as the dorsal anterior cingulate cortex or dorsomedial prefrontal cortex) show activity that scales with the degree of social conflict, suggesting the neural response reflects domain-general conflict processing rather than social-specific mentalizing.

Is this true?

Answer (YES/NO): NO